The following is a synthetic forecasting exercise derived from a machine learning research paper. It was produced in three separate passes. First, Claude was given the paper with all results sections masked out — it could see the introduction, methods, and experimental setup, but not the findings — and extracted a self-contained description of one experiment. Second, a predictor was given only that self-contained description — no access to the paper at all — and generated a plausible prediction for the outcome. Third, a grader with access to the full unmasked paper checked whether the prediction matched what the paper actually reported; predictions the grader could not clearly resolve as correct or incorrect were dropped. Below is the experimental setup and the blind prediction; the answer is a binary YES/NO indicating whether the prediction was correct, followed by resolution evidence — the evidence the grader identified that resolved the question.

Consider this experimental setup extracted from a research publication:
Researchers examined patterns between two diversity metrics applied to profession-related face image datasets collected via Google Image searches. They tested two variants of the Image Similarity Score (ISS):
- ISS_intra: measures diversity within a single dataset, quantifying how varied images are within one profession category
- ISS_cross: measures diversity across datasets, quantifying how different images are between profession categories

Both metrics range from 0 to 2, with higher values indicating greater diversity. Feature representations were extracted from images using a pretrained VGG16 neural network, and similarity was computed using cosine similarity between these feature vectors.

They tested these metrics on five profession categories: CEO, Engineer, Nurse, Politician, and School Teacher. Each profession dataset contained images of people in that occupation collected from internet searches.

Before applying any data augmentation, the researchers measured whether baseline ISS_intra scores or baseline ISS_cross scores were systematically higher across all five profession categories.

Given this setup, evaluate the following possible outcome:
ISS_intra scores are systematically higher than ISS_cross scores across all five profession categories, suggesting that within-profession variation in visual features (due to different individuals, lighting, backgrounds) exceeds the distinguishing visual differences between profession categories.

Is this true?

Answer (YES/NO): NO